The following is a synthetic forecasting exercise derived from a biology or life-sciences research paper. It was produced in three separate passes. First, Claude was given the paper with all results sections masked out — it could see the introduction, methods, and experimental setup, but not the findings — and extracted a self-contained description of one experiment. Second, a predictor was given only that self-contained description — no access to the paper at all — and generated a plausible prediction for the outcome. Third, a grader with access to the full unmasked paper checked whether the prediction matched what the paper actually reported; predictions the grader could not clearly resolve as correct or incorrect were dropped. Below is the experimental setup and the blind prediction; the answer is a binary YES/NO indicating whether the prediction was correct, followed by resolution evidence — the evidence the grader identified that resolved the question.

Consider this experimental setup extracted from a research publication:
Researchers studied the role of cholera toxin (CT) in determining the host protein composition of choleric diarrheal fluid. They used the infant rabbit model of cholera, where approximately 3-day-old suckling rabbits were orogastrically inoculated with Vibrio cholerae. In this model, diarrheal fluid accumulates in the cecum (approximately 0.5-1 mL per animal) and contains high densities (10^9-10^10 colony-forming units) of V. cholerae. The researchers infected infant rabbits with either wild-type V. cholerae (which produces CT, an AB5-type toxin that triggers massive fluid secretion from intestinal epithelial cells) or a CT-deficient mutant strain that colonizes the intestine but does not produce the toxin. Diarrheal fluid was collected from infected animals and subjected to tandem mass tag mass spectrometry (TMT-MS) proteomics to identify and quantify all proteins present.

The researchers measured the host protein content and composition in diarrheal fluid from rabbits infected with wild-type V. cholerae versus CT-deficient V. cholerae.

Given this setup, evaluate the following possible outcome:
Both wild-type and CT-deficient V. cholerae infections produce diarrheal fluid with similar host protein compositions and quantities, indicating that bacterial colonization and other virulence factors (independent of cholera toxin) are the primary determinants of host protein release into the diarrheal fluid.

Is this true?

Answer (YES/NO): NO